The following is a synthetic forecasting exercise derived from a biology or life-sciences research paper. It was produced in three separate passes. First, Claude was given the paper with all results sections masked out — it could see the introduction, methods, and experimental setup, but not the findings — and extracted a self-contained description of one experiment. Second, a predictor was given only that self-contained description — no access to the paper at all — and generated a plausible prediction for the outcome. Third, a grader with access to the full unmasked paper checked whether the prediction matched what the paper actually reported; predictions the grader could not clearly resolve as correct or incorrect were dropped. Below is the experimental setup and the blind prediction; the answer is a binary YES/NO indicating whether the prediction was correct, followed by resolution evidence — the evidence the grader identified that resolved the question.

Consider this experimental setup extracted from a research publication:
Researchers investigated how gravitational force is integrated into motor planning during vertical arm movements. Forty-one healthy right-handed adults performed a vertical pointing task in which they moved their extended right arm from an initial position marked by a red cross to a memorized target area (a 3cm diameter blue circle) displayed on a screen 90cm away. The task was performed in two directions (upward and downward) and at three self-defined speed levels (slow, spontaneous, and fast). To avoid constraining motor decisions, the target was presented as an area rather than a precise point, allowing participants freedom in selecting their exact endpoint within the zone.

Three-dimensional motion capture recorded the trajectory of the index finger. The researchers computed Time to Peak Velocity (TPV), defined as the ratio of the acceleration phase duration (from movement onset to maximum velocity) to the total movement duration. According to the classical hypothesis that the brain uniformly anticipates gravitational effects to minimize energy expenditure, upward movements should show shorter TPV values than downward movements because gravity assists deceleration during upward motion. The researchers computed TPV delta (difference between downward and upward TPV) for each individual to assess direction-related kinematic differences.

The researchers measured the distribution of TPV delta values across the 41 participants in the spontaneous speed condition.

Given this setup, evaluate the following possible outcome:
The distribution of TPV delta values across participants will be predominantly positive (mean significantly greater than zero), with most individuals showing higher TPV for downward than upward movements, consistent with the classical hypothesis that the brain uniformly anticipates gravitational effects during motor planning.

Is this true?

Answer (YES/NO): NO